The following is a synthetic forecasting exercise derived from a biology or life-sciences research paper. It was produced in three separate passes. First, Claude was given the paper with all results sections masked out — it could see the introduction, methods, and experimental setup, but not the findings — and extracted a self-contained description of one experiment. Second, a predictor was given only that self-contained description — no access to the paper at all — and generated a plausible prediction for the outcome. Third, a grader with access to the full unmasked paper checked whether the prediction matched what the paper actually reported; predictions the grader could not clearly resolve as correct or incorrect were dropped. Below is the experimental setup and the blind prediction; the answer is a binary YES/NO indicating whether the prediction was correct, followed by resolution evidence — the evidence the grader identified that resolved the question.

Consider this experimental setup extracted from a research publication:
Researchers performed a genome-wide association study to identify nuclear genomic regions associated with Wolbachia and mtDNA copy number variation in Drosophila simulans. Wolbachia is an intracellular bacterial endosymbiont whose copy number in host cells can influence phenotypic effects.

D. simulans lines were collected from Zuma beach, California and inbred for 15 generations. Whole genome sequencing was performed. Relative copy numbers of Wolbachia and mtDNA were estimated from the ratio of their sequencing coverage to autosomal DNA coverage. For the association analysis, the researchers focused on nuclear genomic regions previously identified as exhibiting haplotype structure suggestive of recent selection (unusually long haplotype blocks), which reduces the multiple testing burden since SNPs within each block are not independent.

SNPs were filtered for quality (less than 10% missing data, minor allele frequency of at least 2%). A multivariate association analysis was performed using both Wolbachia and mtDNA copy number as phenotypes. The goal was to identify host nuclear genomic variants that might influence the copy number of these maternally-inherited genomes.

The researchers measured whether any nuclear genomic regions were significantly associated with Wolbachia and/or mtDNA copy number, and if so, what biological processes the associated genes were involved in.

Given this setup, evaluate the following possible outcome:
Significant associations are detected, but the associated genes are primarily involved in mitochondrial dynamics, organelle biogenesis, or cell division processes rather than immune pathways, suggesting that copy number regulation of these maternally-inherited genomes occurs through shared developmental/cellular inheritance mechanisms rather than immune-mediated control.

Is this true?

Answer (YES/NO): NO